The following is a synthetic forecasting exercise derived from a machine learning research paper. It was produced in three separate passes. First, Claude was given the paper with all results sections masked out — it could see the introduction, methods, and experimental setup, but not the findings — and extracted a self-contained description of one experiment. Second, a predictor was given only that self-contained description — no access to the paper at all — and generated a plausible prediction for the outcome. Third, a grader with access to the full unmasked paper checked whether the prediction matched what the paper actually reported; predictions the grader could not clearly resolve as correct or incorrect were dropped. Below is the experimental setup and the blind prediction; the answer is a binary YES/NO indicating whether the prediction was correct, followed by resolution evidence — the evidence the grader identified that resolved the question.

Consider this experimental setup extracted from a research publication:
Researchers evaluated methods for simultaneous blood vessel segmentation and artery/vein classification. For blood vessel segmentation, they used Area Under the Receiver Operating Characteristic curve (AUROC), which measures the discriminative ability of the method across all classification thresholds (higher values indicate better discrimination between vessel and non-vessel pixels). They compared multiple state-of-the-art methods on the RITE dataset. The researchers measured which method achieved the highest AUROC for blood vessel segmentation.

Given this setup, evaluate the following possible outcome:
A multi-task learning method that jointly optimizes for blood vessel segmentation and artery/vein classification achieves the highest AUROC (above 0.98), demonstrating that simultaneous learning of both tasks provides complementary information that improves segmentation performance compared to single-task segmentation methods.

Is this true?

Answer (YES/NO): NO